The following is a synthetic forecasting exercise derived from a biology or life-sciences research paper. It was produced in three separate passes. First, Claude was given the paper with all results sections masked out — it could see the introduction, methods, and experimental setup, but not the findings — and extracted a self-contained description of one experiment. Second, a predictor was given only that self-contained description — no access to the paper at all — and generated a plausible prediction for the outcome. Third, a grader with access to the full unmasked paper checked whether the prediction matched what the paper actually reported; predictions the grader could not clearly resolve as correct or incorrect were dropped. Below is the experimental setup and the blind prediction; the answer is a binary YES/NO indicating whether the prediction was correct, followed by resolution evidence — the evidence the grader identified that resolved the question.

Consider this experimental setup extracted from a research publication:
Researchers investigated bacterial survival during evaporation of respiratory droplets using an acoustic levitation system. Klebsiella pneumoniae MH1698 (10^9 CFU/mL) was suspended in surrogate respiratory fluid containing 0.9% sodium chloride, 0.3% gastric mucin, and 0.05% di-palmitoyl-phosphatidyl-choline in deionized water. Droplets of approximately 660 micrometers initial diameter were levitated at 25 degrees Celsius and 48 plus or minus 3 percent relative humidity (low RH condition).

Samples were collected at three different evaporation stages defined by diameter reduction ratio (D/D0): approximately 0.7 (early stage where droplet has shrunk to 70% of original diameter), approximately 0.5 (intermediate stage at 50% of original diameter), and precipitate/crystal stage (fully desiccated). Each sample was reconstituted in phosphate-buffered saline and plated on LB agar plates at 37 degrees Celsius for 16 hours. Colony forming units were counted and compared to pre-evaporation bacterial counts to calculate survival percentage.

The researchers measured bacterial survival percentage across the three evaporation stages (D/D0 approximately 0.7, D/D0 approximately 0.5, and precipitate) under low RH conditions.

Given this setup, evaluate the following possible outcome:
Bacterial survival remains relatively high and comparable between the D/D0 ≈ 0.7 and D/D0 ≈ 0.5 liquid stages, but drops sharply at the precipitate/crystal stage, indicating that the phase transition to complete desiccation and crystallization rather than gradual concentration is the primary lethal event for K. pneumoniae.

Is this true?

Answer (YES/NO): NO